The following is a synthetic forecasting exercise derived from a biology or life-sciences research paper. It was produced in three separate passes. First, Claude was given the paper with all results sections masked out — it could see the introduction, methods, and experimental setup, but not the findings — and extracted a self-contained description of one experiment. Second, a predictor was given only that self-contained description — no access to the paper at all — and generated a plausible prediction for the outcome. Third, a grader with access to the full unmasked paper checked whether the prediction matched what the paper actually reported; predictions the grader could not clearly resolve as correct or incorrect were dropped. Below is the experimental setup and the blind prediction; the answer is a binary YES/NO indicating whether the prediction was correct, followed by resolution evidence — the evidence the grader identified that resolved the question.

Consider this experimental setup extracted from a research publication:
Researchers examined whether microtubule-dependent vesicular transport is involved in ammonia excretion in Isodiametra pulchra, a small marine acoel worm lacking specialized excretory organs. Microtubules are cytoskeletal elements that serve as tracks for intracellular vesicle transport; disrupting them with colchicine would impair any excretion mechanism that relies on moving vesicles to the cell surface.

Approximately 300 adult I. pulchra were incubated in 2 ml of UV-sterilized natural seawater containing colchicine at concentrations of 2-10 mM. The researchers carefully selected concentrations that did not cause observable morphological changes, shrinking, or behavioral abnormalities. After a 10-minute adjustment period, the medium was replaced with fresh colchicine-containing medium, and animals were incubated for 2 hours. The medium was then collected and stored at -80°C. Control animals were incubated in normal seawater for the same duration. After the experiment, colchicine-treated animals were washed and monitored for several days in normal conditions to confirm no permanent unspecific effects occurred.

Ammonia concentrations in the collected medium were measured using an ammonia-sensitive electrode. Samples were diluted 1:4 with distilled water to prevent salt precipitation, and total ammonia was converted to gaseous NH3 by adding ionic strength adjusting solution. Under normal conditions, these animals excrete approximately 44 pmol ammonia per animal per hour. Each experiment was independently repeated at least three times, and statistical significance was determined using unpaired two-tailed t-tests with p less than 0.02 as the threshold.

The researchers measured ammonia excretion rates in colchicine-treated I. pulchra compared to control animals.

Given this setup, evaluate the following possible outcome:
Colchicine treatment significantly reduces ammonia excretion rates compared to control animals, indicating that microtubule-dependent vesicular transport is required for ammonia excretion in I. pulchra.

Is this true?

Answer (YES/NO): YES